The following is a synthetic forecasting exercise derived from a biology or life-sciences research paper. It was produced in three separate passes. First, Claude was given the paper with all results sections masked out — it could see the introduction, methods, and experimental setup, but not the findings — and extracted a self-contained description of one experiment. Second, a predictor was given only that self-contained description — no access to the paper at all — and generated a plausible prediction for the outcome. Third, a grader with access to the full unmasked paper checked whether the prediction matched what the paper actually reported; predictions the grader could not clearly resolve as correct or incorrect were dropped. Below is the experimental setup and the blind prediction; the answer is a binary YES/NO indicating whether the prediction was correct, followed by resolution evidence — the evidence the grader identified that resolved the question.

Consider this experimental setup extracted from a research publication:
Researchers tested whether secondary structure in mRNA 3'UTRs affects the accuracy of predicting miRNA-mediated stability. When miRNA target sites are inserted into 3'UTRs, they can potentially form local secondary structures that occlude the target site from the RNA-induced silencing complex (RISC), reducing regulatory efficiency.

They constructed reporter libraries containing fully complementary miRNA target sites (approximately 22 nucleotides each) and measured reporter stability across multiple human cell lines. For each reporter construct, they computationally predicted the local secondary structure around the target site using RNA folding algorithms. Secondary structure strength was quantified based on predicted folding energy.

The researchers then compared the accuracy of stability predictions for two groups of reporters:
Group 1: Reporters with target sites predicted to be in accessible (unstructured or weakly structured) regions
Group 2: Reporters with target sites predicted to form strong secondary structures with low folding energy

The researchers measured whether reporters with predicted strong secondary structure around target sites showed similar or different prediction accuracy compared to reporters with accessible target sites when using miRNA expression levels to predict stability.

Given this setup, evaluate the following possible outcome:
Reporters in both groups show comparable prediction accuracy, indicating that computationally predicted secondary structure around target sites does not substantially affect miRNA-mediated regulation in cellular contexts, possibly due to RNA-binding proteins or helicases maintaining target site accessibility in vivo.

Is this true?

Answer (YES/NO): YES